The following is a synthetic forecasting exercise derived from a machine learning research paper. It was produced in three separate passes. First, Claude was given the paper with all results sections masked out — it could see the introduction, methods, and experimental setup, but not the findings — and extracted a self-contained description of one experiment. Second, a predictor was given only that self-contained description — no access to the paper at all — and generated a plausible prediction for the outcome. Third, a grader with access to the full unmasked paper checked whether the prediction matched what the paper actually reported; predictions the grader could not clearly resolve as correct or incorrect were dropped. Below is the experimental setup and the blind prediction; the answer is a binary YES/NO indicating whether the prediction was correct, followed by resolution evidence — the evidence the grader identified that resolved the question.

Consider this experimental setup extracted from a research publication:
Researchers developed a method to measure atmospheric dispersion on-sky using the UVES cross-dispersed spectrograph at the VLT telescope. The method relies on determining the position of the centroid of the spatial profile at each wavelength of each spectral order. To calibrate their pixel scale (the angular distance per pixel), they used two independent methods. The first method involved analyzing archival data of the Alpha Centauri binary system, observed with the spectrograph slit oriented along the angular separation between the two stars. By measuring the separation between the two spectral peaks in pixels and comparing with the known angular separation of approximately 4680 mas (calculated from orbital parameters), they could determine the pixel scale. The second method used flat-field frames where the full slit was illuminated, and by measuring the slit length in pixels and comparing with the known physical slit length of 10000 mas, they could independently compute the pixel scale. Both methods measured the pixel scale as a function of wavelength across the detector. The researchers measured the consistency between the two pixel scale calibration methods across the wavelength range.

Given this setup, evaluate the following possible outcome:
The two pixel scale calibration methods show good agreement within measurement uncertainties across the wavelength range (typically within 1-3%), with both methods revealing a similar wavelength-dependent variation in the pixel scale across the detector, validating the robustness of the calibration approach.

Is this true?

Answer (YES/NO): YES